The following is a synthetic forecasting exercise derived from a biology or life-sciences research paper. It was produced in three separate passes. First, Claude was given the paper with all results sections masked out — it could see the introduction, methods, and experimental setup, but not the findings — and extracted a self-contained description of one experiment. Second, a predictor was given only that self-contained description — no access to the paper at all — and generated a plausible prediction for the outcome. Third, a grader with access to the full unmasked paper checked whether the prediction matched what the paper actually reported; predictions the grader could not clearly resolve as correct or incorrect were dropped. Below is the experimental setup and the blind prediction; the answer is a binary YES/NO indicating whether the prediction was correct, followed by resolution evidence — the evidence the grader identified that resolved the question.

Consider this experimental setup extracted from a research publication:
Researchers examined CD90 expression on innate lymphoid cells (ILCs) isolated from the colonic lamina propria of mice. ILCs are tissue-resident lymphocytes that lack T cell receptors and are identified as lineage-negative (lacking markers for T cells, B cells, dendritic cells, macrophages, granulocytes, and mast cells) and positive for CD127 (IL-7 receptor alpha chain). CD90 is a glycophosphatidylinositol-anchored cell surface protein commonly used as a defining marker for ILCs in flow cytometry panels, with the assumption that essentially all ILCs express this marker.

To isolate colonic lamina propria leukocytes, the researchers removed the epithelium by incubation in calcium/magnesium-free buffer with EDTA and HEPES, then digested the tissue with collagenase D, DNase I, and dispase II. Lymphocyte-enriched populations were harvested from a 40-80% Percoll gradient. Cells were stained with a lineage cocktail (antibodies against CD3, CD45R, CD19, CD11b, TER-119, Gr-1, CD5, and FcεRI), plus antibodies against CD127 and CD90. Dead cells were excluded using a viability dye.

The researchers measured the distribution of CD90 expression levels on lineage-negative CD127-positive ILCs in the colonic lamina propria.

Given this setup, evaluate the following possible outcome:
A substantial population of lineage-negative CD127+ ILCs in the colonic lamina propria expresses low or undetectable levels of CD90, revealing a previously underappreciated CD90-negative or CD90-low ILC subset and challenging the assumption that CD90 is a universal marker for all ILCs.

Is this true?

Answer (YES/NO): YES